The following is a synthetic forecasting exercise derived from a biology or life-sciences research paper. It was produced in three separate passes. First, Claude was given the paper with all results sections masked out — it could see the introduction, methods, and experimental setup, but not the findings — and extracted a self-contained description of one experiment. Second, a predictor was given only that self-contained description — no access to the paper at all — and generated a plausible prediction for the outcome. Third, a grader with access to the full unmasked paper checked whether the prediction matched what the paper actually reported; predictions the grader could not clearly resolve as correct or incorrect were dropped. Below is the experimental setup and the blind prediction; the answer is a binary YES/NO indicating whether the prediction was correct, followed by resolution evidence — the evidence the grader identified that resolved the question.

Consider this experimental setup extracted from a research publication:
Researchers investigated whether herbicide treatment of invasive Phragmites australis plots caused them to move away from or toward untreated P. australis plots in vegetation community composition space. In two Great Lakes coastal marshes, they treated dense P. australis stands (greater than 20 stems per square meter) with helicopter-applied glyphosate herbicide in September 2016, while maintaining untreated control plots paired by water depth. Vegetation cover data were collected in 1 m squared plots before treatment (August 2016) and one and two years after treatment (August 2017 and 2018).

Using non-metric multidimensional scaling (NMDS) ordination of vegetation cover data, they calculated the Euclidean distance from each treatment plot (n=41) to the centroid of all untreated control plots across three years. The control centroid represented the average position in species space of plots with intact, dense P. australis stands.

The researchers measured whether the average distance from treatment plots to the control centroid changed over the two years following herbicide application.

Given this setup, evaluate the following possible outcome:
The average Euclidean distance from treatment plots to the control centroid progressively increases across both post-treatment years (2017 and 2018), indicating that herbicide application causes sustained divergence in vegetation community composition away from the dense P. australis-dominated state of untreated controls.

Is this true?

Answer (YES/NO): NO